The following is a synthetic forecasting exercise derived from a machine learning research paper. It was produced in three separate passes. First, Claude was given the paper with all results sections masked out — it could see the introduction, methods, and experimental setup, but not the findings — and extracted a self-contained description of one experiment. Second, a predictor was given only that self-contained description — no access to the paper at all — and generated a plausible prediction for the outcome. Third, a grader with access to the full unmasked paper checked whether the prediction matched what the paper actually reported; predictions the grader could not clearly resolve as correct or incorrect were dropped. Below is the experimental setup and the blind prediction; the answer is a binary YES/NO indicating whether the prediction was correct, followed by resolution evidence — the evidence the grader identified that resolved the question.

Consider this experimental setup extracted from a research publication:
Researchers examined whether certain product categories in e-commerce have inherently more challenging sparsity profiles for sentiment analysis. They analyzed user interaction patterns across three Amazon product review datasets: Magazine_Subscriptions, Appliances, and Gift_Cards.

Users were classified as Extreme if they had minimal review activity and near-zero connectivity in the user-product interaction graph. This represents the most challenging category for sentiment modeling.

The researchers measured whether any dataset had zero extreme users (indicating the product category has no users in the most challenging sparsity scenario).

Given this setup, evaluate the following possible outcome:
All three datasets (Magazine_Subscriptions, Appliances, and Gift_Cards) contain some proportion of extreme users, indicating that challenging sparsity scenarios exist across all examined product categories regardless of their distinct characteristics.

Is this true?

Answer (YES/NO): NO